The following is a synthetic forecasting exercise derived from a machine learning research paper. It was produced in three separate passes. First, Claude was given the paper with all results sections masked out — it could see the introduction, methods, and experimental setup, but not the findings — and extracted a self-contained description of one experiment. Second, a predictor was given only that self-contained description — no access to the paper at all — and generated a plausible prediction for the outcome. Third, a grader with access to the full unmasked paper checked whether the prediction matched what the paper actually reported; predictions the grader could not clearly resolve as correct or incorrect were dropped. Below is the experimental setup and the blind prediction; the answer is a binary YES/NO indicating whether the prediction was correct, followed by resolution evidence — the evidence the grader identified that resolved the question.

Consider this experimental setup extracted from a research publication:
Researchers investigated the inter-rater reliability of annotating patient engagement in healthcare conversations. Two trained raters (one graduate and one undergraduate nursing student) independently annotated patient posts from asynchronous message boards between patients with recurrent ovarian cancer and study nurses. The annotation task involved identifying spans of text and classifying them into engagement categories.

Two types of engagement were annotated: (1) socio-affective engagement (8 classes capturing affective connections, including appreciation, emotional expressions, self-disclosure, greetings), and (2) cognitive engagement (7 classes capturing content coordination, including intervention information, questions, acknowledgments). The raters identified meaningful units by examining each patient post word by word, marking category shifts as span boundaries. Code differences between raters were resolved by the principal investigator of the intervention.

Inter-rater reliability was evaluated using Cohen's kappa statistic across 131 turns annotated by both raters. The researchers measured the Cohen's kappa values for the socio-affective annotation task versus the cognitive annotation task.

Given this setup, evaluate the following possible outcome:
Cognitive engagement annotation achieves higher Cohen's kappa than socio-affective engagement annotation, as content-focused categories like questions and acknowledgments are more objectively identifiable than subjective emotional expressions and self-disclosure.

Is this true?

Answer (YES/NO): YES